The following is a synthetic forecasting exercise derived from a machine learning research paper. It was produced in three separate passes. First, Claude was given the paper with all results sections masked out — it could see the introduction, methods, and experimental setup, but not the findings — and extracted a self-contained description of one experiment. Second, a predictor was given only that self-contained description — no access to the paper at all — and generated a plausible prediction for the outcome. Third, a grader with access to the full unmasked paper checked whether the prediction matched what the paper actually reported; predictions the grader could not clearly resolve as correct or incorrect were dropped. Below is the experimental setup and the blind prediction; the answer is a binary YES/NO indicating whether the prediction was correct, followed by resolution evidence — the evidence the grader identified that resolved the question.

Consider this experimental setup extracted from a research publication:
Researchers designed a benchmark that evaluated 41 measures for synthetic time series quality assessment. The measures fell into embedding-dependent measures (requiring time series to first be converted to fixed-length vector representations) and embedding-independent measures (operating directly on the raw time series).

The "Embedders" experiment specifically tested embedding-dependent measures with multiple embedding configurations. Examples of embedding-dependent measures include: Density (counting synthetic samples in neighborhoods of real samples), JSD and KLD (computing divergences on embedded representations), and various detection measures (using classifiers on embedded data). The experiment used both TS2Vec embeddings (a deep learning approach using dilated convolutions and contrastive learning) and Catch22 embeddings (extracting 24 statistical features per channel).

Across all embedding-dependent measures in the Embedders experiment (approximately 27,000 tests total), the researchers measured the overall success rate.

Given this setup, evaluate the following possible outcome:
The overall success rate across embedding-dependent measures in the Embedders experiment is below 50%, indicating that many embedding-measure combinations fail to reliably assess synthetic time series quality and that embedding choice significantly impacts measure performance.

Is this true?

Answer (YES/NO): NO